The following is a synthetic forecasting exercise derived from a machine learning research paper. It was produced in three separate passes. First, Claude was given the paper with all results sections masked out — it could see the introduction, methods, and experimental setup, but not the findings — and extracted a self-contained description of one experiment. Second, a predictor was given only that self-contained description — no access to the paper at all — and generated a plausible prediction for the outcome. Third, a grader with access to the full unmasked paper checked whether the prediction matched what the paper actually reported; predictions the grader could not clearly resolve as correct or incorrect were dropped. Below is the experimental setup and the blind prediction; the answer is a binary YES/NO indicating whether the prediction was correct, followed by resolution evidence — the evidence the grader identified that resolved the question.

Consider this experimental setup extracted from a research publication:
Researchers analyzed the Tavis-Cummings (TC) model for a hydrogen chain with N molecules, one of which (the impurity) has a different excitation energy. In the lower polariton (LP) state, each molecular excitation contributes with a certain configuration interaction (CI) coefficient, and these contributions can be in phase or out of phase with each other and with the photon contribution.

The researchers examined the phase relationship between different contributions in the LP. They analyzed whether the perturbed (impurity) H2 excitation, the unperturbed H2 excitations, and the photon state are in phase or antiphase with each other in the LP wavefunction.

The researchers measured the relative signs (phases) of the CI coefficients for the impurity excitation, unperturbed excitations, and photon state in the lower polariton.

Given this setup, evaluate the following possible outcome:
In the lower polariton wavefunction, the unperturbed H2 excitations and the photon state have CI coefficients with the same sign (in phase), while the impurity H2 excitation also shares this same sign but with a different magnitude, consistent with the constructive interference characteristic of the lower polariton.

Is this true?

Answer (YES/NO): NO